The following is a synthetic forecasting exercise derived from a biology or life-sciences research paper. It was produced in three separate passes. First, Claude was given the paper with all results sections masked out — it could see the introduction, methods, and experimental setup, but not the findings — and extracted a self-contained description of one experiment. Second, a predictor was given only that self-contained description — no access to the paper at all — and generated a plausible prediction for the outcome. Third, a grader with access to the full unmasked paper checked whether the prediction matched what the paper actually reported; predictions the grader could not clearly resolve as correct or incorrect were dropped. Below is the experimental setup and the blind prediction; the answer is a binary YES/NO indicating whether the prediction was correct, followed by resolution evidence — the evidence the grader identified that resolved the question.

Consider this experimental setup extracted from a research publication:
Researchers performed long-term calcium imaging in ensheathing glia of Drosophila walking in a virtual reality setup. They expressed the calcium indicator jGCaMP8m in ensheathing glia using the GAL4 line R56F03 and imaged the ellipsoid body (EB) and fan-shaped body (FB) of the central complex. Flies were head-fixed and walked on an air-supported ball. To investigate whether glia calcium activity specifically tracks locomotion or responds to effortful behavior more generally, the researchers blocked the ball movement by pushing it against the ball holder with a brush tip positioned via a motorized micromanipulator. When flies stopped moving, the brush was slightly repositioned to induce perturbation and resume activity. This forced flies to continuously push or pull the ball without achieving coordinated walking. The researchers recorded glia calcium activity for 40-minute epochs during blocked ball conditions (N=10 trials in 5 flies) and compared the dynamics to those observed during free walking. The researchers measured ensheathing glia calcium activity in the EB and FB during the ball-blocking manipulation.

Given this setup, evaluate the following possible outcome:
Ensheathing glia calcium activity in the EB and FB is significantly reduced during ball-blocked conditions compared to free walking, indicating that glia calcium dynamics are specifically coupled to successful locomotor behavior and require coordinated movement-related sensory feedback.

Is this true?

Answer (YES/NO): NO